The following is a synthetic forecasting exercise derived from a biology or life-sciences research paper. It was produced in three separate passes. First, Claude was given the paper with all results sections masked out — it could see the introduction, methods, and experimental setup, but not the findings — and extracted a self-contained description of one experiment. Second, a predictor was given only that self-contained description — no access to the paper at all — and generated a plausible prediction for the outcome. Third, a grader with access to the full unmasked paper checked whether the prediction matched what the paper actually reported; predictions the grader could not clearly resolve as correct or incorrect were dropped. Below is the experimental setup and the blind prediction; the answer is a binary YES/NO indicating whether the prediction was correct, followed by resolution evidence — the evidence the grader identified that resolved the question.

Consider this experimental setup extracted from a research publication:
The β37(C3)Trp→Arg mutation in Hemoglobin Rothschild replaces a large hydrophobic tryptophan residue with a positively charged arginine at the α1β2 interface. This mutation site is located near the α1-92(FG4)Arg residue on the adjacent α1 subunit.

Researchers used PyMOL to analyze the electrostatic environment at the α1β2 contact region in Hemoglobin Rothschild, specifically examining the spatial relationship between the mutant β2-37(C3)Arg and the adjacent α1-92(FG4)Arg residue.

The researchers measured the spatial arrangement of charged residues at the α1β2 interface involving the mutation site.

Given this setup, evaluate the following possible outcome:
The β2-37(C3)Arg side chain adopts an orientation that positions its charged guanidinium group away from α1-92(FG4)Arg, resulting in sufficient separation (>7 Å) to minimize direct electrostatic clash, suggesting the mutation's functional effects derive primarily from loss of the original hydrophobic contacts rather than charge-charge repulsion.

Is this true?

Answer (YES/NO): NO